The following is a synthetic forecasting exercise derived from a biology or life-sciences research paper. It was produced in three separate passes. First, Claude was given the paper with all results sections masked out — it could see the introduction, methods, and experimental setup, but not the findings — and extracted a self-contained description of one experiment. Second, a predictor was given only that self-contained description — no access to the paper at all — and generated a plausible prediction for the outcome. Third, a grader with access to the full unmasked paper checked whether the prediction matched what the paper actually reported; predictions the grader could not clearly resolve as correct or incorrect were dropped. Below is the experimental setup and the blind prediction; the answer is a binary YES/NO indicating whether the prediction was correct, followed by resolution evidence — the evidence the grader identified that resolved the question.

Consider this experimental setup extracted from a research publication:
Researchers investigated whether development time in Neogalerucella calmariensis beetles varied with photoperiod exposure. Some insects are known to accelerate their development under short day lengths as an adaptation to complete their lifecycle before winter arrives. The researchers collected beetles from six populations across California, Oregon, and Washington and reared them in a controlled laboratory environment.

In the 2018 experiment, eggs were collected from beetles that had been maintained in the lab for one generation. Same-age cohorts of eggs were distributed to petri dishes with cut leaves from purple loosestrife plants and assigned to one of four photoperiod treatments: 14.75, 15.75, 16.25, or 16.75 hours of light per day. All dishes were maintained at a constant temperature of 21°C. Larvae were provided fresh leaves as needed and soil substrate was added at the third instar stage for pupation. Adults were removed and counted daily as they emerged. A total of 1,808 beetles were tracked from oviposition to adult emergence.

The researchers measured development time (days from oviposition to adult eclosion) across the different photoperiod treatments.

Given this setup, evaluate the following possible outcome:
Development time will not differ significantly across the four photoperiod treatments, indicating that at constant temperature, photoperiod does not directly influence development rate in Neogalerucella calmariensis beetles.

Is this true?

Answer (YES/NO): YES